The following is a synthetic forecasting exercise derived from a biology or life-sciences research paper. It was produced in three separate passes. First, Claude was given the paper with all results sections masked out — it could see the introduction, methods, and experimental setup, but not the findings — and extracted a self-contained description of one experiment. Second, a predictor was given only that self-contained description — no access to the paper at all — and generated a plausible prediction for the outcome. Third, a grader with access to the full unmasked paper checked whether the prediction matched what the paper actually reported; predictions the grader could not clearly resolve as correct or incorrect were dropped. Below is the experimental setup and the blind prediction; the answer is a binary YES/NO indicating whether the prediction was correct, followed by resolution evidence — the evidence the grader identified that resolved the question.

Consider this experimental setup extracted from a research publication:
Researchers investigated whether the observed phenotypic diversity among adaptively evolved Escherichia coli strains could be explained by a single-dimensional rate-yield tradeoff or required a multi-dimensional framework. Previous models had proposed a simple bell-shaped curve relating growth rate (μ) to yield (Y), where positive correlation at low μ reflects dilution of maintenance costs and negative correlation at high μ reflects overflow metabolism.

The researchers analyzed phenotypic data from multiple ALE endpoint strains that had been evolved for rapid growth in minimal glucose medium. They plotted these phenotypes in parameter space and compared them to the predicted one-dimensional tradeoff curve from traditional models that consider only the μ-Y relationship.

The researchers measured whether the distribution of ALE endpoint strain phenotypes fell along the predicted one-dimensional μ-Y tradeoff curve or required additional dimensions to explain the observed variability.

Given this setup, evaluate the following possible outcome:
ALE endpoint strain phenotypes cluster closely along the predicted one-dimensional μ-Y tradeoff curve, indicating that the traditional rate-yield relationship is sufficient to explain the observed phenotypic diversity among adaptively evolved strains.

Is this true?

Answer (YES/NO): NO